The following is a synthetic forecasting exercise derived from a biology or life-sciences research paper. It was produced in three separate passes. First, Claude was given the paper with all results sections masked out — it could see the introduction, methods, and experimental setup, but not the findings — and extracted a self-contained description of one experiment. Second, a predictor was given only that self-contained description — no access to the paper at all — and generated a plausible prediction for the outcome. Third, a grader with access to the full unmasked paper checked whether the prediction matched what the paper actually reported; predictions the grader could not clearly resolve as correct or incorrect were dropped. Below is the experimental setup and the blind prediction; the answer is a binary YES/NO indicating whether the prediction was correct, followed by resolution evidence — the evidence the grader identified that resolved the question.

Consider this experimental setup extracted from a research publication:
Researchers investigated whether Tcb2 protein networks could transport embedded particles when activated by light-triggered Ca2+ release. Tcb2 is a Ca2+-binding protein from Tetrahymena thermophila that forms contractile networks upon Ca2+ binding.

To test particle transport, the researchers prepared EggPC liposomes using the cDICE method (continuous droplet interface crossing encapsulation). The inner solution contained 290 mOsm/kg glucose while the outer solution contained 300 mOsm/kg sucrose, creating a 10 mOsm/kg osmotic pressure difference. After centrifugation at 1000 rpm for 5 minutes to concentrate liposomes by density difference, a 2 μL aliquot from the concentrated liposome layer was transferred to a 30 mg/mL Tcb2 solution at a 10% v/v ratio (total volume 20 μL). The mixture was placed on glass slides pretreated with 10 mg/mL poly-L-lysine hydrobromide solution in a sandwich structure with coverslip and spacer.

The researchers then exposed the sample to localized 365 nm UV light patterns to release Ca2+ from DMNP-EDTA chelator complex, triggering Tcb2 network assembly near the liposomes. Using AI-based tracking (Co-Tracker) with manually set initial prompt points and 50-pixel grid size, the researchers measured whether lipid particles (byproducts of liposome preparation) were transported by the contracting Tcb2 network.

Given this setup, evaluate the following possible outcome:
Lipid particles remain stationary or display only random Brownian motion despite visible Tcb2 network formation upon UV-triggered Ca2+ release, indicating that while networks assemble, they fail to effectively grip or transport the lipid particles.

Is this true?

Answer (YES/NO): NO